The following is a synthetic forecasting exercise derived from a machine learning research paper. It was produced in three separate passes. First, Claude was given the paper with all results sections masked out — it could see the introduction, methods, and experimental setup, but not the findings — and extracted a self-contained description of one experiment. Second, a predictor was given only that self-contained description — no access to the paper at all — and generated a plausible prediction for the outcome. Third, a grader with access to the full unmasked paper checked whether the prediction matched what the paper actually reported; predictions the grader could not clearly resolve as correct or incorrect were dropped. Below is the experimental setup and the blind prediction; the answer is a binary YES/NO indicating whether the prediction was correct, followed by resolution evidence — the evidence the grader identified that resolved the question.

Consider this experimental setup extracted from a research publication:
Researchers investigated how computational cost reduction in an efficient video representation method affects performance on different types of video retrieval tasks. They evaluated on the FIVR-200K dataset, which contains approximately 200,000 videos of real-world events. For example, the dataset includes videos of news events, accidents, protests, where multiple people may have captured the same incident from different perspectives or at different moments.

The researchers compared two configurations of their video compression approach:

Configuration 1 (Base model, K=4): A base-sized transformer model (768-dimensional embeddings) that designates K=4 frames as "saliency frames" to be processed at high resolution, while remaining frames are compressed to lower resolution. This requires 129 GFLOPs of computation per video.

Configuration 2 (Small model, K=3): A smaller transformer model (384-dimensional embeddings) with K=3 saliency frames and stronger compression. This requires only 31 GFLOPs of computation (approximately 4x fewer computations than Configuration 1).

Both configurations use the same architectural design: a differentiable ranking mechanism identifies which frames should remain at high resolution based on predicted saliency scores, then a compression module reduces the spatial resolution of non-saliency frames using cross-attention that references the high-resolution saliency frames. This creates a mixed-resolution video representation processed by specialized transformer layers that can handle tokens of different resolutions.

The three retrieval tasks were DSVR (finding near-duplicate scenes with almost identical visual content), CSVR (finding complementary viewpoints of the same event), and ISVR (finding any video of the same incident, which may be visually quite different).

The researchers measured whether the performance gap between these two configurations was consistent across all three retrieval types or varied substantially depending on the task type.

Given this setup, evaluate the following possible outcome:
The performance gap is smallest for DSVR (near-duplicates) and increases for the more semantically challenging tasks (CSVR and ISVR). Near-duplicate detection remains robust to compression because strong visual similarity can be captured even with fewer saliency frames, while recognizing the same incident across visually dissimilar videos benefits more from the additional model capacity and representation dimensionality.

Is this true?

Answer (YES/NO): YES